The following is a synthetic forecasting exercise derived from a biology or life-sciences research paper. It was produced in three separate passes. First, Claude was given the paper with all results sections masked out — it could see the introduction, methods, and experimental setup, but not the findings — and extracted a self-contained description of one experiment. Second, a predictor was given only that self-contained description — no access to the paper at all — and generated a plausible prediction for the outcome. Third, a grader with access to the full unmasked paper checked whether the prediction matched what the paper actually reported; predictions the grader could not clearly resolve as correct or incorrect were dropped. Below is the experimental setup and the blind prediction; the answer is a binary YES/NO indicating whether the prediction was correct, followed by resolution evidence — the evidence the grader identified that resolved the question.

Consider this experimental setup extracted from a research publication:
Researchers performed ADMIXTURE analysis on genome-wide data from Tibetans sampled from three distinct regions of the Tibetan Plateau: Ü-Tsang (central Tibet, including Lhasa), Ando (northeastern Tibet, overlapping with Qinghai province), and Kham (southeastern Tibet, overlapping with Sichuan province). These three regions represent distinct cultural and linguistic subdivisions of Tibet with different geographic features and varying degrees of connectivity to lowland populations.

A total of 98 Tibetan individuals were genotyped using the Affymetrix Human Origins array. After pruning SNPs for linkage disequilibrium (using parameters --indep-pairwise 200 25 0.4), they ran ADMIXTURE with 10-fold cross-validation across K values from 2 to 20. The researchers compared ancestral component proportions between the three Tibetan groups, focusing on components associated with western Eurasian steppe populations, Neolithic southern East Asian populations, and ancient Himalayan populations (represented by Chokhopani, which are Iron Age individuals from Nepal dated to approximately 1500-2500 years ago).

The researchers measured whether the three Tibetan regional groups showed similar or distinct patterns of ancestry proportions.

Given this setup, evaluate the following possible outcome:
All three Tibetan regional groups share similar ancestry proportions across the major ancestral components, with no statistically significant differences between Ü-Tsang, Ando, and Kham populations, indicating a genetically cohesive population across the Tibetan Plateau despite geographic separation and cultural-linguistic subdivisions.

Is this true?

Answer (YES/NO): NO